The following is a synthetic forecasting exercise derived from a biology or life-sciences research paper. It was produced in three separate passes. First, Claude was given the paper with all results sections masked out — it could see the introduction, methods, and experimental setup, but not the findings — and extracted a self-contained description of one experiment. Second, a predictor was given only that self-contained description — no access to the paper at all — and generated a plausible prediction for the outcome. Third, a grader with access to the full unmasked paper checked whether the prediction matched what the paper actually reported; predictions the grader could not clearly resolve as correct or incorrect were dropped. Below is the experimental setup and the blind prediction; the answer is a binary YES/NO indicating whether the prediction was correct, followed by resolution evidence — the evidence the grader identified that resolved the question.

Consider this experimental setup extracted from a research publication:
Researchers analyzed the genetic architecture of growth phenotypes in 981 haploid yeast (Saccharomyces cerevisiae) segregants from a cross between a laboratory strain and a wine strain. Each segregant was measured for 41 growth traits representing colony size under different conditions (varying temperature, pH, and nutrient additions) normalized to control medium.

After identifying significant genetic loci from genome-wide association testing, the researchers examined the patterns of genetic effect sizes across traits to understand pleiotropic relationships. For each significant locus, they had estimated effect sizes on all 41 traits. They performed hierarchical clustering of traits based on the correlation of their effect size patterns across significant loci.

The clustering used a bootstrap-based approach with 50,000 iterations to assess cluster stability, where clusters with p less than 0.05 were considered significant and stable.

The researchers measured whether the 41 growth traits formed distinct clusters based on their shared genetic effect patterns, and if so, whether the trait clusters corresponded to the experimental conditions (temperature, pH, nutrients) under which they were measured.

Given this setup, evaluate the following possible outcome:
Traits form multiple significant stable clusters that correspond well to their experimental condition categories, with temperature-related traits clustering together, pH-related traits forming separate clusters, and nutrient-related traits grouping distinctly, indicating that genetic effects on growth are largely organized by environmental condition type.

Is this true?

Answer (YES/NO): NO